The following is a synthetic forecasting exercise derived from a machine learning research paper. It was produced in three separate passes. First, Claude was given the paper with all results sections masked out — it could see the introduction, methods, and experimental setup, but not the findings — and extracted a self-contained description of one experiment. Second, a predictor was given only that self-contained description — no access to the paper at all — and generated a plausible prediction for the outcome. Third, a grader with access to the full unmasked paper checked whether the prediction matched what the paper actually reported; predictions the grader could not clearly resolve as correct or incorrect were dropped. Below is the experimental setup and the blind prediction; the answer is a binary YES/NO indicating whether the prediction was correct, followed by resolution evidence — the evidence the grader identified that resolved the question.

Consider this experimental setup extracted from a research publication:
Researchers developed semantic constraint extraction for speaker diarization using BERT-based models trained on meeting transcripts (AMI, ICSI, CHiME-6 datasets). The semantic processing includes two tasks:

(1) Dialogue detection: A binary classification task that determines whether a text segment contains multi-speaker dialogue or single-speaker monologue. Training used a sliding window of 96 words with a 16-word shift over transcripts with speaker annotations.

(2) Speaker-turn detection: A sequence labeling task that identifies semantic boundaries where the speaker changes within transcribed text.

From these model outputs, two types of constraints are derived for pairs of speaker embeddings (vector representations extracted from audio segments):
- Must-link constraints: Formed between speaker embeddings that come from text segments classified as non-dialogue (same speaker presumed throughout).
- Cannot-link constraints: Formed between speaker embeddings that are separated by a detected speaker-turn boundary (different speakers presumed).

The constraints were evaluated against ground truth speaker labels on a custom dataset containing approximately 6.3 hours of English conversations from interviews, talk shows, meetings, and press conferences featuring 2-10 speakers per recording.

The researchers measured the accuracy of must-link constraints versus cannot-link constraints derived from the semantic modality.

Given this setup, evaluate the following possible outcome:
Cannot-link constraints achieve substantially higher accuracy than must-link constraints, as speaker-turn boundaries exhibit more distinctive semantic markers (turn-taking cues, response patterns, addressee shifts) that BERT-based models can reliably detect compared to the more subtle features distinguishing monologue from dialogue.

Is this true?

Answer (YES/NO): NO